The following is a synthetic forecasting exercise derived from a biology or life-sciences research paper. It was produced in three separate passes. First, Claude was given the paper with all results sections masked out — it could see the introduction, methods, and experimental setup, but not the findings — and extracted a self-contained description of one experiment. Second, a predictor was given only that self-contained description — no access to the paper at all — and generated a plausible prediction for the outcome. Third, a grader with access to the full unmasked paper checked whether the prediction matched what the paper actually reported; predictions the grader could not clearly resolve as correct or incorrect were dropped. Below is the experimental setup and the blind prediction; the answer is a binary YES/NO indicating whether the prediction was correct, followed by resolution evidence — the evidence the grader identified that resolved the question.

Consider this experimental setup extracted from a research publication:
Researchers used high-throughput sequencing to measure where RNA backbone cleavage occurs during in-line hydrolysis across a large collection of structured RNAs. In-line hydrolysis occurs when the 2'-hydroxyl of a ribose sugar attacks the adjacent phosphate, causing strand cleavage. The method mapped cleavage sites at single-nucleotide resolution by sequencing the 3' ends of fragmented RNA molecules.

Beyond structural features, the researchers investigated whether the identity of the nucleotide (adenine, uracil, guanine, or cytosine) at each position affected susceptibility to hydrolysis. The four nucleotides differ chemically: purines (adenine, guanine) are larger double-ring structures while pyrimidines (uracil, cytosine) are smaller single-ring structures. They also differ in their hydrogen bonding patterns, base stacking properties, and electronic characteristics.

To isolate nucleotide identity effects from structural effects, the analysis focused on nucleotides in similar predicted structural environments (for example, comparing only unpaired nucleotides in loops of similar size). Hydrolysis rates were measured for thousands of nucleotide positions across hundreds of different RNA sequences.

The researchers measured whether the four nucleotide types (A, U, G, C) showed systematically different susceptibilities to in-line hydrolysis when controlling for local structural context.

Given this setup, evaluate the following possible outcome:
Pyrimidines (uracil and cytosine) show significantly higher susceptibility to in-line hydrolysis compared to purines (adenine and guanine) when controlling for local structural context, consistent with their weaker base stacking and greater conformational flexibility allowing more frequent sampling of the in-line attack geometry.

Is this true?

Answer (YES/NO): NO